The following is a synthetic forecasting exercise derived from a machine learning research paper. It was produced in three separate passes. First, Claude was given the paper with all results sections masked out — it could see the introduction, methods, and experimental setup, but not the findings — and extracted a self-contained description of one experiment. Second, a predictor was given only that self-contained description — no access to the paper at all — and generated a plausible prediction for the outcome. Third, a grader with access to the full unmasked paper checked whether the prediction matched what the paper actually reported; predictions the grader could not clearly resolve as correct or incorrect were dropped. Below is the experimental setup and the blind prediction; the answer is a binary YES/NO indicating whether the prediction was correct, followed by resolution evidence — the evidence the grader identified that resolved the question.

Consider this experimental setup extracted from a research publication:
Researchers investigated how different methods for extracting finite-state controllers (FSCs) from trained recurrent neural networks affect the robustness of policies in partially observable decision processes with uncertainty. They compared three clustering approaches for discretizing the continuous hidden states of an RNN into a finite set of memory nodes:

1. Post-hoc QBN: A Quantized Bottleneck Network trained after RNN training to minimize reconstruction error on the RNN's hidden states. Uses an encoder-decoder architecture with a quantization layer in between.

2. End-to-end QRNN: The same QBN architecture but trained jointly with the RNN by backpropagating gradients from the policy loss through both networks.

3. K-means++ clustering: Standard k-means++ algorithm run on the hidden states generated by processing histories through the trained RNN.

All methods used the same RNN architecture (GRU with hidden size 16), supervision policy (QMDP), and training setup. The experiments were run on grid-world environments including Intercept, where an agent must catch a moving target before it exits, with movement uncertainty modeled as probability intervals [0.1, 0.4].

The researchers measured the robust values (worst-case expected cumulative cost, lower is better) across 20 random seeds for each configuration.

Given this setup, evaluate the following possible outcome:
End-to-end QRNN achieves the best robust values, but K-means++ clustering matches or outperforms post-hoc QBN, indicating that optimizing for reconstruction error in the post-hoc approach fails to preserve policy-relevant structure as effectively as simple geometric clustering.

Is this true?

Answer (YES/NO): NO